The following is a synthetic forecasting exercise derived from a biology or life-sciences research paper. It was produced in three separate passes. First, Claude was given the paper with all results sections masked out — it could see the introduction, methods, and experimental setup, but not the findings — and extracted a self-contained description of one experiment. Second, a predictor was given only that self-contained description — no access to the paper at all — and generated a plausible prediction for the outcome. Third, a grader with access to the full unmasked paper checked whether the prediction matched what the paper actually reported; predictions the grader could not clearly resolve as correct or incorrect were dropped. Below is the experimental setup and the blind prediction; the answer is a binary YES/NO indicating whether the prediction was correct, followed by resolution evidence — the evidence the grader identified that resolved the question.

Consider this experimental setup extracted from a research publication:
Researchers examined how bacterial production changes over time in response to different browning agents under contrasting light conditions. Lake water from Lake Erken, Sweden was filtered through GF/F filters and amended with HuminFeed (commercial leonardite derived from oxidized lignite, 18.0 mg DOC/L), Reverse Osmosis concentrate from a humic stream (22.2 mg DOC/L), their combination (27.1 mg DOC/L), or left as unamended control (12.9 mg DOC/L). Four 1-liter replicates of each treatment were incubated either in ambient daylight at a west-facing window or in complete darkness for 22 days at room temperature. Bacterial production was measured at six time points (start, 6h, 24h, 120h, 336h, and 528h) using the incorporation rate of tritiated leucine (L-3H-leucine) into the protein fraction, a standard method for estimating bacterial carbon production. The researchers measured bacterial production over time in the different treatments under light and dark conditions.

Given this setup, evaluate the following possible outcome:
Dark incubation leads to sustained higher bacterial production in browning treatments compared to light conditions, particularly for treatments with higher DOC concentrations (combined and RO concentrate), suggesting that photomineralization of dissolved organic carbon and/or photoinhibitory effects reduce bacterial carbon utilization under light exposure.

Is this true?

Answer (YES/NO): NO